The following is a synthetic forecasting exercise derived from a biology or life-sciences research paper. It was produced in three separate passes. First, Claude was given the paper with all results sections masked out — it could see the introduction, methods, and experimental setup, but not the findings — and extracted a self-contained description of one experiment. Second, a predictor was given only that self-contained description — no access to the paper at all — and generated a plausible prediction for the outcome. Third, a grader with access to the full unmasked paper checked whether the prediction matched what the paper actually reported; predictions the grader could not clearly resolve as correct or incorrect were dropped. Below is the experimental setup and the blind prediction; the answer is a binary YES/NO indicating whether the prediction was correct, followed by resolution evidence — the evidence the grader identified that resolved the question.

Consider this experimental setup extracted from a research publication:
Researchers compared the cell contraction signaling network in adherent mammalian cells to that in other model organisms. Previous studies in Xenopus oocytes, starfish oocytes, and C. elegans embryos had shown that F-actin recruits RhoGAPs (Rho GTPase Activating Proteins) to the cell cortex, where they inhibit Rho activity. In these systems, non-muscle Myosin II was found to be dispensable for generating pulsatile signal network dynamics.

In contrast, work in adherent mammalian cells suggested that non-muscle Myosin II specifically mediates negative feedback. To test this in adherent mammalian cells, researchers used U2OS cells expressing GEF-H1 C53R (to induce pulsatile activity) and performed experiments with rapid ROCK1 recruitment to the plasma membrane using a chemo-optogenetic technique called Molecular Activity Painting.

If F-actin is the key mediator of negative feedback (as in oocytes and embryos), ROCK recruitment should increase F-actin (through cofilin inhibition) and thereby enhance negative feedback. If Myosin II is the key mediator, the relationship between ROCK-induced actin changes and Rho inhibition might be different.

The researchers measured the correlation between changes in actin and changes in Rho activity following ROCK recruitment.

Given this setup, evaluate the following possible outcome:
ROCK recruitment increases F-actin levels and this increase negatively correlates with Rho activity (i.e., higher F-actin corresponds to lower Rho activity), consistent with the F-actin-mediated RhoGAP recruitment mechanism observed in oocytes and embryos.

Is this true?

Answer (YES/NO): NO